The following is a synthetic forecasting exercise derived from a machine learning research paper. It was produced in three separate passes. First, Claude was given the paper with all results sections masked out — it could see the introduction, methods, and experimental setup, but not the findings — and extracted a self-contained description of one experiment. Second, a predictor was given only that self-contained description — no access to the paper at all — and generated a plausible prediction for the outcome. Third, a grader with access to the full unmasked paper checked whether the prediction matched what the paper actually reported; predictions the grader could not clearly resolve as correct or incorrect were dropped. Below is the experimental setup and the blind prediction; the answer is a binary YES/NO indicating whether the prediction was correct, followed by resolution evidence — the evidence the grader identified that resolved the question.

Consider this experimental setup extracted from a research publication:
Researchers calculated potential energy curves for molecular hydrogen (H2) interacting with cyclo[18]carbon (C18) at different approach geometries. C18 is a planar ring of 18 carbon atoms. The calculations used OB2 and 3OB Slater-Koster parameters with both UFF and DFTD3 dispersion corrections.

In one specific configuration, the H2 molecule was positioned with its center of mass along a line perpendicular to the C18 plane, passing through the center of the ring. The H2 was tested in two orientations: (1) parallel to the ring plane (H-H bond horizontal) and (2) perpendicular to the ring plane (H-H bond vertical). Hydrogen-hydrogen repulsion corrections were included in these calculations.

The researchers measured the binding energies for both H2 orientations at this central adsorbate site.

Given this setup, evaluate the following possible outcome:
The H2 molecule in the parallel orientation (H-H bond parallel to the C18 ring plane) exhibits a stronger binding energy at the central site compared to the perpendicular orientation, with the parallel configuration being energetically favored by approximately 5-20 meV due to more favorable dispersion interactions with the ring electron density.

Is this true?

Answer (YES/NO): NO